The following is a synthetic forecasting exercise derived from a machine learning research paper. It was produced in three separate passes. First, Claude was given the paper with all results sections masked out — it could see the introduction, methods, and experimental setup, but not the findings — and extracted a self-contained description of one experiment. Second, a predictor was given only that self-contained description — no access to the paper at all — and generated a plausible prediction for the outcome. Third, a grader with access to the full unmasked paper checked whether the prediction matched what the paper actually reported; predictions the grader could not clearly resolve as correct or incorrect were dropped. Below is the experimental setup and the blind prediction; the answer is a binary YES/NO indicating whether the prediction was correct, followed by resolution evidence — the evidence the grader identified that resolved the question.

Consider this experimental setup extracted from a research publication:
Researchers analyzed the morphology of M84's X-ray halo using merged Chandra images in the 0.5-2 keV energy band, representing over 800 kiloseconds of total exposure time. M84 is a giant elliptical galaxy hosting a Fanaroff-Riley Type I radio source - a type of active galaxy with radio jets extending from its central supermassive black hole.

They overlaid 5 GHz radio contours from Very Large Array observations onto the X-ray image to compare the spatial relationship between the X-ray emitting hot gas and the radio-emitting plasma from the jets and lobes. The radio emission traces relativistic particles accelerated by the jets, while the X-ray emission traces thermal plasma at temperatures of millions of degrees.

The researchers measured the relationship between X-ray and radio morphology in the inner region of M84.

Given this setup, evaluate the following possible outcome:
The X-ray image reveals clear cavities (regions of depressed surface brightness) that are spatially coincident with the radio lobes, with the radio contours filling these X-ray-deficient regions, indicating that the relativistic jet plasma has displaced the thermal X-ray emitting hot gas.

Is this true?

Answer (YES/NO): YES